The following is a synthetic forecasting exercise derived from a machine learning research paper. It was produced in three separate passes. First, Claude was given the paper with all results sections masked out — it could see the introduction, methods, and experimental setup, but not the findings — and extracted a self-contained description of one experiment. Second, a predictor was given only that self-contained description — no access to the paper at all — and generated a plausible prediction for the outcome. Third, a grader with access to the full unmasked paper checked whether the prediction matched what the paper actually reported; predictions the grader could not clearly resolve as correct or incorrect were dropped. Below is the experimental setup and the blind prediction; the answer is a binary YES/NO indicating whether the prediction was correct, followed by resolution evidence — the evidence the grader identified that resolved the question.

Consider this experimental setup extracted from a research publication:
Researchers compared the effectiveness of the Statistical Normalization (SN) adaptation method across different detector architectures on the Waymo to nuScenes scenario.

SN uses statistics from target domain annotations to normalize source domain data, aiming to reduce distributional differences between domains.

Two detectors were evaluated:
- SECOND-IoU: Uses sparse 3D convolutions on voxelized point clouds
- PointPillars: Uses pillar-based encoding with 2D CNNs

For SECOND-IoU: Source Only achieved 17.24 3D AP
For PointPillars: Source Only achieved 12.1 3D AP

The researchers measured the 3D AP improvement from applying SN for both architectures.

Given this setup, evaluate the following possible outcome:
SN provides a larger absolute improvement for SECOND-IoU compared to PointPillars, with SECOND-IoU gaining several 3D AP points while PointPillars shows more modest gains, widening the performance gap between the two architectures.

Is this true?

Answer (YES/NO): NO